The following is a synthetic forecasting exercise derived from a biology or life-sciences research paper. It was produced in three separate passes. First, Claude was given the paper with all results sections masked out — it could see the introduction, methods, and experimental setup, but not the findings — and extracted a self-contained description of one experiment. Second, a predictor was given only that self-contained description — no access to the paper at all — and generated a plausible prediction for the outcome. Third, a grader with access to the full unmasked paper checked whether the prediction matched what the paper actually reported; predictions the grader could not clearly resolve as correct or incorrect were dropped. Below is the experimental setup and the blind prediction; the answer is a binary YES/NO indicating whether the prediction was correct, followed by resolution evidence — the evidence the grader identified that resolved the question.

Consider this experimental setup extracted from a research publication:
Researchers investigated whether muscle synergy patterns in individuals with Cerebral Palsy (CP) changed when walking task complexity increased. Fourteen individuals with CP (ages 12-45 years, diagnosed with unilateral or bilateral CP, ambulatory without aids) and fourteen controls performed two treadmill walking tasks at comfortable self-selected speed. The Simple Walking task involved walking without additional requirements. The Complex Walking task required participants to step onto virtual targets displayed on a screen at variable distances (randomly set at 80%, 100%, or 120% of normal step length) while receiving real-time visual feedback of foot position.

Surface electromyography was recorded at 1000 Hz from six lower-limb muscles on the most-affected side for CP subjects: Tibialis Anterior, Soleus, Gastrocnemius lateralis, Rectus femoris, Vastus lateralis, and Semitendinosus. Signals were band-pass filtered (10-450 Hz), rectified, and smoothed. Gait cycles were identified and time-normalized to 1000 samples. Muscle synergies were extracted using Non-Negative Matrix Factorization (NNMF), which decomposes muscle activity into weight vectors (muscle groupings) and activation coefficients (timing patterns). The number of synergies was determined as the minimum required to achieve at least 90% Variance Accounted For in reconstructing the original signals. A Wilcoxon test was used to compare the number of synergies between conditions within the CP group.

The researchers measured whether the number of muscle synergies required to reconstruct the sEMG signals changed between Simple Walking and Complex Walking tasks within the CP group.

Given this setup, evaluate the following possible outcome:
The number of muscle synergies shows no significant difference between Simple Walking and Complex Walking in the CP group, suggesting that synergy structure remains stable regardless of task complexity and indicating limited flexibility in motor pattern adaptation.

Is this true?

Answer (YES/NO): NO